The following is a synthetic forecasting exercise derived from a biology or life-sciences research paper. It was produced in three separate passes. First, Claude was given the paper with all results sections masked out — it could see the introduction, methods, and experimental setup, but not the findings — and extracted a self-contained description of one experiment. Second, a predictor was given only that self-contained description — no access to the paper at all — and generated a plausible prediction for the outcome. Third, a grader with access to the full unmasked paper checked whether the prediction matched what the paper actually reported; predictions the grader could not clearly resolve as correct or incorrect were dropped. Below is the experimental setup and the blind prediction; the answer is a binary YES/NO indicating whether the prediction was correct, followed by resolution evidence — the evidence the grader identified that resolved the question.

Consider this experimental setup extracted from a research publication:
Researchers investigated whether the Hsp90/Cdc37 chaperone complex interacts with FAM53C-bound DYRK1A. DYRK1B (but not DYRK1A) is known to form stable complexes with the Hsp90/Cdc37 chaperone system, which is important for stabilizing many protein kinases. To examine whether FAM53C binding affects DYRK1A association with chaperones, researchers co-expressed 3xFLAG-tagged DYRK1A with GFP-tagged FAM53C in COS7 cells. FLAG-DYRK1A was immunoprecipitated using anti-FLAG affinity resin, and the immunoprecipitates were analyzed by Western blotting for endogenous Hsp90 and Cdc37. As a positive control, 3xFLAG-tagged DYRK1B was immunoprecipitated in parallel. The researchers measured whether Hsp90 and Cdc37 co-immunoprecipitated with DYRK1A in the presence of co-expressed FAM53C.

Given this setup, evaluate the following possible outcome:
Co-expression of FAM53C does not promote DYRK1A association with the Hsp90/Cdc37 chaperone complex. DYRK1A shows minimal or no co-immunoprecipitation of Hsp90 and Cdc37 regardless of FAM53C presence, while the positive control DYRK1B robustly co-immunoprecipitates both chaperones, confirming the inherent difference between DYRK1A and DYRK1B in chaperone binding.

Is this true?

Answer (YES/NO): YES